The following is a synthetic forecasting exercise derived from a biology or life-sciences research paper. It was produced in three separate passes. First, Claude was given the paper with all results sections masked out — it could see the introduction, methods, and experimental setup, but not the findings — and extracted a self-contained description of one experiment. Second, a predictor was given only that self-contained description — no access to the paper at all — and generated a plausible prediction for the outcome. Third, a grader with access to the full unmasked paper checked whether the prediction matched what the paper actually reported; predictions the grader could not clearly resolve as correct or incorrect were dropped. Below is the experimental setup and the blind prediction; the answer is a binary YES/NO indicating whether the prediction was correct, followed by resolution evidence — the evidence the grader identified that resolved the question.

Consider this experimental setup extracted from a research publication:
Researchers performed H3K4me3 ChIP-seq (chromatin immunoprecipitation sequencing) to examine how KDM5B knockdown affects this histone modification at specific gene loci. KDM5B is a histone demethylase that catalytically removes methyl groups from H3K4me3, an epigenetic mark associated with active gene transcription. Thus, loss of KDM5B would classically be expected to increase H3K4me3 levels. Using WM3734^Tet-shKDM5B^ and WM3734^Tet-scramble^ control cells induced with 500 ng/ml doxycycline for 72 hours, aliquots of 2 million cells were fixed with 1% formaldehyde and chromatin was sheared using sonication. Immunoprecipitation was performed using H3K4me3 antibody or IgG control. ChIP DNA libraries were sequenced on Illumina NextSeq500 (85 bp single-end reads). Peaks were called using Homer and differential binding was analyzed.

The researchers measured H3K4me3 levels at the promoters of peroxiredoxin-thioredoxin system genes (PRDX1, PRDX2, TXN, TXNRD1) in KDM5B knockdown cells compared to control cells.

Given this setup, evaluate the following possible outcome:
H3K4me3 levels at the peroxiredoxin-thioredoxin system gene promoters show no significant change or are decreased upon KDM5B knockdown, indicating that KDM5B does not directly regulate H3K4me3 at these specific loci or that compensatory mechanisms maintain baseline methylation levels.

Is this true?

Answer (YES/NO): YES